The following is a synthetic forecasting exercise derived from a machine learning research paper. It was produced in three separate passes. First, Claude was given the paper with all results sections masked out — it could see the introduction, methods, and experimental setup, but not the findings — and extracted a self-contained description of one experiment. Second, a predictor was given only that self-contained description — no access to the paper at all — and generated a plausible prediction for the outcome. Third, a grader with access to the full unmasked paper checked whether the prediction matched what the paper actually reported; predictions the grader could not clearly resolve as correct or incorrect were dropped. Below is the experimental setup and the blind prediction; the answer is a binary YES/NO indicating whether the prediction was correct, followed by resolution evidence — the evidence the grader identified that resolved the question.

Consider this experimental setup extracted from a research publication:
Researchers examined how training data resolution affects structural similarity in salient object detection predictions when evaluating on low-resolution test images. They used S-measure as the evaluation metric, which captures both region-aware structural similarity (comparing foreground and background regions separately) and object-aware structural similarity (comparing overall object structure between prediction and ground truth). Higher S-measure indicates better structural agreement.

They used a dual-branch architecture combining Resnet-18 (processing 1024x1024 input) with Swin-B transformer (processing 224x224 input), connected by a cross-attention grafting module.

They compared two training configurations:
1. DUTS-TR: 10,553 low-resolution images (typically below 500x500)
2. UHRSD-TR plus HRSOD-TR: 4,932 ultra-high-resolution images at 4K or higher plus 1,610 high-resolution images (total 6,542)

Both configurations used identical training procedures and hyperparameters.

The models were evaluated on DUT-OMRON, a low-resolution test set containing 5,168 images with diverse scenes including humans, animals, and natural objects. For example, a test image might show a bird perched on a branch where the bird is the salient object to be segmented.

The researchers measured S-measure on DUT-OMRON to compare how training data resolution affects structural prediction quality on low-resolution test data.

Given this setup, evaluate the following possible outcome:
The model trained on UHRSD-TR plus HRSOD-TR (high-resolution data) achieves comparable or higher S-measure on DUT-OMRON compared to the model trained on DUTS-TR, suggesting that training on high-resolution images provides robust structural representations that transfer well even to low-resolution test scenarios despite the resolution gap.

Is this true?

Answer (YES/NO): NO